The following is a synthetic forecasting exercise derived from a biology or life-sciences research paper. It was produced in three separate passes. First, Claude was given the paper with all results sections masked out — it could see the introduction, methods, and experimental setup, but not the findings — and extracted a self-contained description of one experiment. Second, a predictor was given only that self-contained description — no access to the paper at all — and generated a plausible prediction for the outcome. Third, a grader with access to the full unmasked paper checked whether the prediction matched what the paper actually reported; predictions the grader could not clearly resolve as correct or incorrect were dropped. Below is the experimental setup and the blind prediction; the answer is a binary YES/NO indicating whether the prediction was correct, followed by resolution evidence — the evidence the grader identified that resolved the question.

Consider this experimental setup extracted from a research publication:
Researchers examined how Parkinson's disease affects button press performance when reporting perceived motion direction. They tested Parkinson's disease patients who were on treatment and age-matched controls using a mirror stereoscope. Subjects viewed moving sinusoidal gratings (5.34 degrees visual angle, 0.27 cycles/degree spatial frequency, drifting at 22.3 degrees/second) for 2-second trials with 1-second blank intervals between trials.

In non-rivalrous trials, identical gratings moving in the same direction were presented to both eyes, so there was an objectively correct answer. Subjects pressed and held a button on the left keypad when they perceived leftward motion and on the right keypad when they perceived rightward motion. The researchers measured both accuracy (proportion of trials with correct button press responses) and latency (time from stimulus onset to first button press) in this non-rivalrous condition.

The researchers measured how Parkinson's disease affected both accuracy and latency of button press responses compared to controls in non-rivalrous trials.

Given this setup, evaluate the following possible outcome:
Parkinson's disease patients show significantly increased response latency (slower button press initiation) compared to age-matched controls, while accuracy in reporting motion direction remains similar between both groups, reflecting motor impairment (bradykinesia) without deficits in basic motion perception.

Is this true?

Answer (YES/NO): YES